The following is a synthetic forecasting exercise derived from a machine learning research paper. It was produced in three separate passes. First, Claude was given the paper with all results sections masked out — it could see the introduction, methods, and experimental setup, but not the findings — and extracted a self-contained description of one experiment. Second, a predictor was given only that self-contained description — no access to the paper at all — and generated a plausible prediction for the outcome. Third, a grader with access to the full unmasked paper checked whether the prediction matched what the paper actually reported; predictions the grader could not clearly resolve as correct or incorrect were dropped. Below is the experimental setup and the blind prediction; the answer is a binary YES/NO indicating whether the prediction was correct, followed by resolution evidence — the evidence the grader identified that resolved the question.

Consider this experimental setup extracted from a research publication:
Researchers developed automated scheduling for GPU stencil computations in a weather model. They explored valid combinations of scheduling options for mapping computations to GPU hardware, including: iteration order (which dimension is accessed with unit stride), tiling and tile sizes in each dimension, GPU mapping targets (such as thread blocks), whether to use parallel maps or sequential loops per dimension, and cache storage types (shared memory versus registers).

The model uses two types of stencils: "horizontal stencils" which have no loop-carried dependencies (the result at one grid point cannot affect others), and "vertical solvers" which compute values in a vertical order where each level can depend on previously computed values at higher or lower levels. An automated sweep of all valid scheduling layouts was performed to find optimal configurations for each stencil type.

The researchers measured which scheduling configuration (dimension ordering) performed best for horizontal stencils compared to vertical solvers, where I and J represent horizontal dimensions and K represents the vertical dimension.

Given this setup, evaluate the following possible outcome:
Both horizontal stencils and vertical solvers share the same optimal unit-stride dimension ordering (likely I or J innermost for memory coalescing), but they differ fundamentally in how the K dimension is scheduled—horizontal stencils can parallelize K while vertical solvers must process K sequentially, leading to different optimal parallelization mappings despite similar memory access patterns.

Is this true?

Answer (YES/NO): NO